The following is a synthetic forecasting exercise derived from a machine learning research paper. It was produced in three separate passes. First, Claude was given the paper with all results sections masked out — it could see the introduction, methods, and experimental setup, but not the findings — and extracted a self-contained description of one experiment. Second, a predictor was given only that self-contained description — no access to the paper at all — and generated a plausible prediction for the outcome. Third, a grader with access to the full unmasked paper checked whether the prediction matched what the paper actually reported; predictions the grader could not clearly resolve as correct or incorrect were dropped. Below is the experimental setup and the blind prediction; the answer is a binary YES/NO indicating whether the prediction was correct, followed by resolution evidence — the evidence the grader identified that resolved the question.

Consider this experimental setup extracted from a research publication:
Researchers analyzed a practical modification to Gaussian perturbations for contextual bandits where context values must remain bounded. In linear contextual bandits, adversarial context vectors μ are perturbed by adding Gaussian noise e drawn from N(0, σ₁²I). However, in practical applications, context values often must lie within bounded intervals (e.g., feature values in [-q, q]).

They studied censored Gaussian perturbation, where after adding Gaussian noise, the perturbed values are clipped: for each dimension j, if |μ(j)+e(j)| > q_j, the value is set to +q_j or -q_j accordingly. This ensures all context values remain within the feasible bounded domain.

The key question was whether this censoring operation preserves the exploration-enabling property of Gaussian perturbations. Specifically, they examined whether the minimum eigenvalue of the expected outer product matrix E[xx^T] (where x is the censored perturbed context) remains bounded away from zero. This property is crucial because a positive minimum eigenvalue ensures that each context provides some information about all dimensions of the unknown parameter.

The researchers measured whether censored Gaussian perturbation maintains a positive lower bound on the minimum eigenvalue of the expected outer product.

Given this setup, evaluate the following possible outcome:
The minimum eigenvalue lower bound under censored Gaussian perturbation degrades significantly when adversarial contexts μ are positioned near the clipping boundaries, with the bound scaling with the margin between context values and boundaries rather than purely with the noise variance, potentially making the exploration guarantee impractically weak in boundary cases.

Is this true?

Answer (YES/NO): NO